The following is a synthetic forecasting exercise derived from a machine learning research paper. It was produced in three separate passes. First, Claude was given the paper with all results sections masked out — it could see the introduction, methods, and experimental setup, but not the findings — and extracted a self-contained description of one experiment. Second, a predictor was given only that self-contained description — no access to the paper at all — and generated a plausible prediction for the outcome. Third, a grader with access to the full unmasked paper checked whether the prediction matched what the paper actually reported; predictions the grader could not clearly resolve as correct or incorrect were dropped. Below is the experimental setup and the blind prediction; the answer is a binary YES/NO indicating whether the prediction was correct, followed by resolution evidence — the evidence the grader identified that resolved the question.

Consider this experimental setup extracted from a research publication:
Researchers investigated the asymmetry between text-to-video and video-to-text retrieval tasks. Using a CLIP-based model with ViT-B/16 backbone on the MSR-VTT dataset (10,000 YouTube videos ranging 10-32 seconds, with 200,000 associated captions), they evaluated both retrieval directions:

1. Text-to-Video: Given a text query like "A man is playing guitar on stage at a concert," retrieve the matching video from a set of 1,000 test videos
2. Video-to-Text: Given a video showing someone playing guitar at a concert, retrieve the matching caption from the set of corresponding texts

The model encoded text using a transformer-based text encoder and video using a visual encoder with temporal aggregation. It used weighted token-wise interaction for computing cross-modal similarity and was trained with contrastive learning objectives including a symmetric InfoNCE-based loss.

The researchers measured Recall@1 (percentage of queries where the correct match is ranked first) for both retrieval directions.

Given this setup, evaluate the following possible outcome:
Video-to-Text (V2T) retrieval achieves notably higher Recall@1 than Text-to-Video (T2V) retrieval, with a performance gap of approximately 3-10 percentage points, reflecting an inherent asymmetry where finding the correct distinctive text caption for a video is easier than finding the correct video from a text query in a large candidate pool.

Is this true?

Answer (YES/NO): NO